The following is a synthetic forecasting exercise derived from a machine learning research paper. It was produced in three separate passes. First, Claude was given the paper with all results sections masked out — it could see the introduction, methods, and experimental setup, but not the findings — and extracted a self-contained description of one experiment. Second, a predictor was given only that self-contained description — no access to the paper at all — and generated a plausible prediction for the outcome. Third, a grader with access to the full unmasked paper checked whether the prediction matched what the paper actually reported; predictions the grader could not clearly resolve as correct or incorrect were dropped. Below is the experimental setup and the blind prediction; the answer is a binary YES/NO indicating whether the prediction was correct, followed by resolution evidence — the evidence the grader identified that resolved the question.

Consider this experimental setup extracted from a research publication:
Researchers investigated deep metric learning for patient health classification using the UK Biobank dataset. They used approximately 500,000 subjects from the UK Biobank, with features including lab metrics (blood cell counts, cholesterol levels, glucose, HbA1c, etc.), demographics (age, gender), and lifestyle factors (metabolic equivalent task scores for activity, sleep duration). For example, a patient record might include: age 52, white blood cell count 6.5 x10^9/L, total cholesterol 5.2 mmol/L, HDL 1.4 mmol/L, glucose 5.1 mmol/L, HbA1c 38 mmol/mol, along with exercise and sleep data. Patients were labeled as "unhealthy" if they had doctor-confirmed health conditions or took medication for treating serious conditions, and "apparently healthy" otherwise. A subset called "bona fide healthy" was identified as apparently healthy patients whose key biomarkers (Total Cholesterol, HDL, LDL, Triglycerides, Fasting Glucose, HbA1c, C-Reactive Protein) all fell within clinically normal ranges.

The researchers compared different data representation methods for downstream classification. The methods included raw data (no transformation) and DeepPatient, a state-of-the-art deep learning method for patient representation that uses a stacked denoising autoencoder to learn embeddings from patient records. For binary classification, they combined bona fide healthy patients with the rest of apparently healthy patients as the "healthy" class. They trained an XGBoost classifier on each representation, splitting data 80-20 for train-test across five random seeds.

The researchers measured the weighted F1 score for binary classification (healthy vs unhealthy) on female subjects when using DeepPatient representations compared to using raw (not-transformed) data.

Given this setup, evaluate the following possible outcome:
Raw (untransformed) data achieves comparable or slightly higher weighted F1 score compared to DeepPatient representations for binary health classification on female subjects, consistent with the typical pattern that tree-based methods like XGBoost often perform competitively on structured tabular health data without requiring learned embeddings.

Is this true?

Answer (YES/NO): NO